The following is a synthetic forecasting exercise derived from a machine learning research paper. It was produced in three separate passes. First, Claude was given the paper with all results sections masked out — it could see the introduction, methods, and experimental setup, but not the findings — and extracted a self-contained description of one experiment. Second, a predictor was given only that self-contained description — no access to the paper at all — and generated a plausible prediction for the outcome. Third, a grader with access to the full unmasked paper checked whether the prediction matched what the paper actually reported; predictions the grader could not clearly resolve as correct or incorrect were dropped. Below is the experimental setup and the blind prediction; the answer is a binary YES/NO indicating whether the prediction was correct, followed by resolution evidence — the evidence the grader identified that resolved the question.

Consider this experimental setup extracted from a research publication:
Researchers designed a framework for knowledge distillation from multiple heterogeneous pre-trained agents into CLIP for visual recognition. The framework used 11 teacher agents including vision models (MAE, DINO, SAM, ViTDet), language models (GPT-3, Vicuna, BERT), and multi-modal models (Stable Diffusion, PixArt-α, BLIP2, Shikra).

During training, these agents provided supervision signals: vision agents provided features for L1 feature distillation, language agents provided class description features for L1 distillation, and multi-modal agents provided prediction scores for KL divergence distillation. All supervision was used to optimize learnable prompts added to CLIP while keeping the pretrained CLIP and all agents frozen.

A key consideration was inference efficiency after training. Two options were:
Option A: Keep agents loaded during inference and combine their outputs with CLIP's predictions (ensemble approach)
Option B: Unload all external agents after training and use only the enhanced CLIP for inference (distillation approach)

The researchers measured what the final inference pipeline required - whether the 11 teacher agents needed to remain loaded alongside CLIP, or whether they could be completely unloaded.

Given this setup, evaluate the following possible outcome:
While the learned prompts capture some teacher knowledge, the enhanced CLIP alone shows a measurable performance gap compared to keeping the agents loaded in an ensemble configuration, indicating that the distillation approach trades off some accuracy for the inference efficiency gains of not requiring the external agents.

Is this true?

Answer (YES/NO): NO